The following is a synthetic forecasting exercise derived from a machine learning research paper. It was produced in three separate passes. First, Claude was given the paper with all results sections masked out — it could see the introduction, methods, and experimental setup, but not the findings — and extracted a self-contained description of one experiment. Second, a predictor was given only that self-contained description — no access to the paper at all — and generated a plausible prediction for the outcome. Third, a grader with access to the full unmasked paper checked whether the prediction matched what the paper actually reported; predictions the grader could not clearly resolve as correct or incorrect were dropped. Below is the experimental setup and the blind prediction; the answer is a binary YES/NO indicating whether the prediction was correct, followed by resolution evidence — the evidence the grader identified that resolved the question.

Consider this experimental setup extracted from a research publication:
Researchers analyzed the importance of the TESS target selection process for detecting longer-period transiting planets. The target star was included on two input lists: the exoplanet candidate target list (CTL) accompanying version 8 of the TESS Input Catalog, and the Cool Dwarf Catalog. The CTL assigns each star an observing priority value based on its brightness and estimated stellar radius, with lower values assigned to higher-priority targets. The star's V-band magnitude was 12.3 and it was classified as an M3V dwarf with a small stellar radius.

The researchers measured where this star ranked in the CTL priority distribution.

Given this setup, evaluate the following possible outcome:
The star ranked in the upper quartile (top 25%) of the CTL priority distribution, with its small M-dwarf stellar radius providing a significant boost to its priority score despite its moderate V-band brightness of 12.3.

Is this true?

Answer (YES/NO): NO